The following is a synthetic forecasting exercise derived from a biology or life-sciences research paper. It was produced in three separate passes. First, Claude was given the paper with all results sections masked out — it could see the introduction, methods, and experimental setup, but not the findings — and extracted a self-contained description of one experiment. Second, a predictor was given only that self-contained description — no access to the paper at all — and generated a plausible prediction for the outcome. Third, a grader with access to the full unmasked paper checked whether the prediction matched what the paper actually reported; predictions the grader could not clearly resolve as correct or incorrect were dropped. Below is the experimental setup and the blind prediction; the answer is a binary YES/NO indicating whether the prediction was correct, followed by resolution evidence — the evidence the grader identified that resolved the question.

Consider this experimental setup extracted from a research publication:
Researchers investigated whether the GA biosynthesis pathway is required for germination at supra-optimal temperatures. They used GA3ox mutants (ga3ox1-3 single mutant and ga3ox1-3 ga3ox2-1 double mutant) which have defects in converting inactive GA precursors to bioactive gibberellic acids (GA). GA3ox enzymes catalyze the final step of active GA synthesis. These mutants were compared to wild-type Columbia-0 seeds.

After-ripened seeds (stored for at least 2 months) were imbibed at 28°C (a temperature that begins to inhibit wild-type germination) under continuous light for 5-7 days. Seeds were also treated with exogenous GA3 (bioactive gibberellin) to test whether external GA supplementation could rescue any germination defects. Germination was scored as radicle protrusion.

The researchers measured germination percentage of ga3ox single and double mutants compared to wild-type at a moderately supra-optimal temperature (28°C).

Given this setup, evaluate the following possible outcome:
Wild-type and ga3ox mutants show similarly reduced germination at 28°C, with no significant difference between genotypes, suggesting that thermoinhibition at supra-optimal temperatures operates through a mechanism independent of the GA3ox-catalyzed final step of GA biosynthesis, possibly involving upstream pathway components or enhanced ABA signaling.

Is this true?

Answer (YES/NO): NO